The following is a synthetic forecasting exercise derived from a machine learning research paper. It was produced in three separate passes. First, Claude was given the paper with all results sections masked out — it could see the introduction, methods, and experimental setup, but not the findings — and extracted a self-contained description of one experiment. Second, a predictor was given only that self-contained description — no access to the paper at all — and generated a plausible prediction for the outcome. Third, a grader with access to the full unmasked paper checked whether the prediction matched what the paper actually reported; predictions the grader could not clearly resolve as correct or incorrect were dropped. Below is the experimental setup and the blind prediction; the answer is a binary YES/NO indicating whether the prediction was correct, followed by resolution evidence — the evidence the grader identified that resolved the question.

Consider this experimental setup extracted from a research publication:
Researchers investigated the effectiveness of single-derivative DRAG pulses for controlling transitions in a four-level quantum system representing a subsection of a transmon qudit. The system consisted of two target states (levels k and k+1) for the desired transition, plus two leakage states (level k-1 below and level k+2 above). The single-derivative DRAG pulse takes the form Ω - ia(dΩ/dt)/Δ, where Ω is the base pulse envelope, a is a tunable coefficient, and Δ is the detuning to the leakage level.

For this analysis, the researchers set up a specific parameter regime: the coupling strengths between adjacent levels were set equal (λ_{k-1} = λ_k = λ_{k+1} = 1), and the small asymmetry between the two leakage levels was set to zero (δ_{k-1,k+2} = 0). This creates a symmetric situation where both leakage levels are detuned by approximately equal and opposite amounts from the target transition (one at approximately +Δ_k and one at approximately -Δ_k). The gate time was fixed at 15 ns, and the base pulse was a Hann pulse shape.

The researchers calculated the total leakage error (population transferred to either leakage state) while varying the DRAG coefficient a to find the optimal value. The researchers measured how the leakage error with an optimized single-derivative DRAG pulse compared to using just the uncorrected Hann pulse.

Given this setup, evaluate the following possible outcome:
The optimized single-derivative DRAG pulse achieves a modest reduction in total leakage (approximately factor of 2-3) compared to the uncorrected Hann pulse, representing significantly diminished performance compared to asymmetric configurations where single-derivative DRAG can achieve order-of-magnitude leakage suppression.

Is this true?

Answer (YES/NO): NO